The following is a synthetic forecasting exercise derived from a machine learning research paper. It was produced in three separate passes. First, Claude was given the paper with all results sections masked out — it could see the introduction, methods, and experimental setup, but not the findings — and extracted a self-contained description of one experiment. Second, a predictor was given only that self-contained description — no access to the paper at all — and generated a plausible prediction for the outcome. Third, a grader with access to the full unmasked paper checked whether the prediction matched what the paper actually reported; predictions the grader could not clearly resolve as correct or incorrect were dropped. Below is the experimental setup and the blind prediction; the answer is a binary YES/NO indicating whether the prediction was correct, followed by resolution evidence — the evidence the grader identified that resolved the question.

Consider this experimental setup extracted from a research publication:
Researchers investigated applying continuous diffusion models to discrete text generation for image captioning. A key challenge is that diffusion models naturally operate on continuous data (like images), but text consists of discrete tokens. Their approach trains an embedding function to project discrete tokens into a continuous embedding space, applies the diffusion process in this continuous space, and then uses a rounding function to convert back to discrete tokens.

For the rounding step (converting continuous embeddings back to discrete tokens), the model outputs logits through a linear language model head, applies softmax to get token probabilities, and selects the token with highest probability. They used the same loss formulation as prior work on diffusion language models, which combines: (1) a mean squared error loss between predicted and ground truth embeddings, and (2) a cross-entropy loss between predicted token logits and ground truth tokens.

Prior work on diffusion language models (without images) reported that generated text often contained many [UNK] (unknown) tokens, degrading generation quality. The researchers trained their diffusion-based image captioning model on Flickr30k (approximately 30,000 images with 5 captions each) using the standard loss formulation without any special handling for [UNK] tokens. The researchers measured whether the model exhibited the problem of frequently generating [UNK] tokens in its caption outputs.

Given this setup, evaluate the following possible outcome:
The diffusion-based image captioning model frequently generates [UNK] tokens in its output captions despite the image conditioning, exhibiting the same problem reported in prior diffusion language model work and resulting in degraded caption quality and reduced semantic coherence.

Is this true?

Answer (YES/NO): YES